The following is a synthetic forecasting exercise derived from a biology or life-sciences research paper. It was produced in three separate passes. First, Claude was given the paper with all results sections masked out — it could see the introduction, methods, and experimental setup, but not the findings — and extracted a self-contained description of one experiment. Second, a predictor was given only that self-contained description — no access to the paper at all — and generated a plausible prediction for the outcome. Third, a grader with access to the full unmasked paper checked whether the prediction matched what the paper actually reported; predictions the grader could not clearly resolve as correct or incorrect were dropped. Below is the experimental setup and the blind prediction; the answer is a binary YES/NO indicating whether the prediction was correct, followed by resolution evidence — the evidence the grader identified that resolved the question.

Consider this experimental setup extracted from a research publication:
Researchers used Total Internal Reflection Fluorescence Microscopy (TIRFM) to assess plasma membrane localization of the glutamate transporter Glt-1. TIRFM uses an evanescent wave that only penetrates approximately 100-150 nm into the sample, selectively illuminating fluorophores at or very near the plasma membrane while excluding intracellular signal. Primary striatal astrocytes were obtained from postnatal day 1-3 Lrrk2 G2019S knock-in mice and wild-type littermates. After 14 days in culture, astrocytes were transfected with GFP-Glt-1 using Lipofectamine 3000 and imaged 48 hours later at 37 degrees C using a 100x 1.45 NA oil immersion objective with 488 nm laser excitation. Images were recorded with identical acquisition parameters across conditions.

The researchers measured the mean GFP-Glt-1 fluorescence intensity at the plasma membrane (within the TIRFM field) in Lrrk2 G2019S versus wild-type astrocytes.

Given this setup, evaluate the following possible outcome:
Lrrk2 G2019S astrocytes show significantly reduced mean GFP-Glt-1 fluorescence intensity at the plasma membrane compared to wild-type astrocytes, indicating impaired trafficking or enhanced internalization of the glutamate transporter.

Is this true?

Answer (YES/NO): YES